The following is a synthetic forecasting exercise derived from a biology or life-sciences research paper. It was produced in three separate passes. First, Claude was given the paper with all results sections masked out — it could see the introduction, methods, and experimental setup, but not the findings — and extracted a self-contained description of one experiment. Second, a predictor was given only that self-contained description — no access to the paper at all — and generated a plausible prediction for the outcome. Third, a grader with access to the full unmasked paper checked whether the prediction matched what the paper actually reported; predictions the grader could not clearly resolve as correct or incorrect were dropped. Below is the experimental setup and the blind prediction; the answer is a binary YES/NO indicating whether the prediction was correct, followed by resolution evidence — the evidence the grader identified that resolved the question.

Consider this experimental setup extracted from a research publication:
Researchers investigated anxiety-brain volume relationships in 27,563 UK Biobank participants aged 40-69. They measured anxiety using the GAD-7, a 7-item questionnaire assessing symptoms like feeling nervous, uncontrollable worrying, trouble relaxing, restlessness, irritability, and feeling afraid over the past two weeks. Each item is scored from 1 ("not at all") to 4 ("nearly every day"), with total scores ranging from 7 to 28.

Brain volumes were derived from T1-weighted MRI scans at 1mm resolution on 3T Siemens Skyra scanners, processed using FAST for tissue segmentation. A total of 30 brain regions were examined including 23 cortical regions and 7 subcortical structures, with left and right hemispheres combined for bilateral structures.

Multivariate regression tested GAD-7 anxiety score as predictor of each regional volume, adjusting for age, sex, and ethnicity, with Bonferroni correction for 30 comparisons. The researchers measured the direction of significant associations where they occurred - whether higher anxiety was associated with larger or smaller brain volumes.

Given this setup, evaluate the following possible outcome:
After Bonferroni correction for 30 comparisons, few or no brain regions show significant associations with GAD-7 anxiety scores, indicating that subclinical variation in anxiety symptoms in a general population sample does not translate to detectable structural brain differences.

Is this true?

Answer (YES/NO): NO